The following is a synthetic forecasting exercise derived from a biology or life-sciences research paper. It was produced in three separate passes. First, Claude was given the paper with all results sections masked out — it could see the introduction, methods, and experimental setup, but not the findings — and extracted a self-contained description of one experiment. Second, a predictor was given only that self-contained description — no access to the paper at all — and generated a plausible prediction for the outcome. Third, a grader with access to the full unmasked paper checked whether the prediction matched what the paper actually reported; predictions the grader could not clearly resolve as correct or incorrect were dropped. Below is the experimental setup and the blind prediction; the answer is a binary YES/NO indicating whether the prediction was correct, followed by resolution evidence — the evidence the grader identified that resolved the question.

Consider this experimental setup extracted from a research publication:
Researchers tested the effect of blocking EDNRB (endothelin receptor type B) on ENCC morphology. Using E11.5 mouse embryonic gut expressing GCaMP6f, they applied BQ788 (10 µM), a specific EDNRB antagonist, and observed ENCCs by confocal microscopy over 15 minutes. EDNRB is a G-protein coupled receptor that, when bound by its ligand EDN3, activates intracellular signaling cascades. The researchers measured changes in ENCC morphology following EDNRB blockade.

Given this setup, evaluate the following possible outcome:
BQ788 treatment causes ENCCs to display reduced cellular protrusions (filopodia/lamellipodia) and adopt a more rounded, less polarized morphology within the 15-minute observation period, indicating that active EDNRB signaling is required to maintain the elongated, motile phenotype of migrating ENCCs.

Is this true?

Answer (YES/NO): YES